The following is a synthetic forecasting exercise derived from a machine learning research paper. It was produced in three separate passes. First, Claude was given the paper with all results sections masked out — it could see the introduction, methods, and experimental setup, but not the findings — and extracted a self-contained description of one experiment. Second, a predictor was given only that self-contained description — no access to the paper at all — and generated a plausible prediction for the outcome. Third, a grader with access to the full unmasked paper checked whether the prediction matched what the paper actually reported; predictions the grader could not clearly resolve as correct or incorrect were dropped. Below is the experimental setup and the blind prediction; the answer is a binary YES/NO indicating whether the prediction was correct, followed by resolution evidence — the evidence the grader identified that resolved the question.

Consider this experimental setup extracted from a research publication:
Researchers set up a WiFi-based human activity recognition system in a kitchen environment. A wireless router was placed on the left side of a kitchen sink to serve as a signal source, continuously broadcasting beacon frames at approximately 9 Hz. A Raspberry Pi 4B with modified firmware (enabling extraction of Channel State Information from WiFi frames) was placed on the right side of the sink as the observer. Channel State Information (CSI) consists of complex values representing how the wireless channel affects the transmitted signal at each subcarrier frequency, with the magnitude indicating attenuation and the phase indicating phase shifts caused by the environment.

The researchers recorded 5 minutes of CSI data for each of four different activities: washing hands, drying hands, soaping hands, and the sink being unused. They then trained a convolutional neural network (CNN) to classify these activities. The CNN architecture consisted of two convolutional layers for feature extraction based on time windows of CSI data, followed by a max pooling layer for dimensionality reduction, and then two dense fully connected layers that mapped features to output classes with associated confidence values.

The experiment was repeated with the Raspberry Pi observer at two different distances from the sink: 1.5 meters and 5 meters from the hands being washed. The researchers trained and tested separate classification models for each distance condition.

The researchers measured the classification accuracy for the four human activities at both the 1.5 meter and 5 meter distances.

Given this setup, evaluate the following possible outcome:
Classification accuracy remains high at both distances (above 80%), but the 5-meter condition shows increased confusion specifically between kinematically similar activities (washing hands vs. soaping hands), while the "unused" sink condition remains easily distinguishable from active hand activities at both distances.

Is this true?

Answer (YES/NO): NO